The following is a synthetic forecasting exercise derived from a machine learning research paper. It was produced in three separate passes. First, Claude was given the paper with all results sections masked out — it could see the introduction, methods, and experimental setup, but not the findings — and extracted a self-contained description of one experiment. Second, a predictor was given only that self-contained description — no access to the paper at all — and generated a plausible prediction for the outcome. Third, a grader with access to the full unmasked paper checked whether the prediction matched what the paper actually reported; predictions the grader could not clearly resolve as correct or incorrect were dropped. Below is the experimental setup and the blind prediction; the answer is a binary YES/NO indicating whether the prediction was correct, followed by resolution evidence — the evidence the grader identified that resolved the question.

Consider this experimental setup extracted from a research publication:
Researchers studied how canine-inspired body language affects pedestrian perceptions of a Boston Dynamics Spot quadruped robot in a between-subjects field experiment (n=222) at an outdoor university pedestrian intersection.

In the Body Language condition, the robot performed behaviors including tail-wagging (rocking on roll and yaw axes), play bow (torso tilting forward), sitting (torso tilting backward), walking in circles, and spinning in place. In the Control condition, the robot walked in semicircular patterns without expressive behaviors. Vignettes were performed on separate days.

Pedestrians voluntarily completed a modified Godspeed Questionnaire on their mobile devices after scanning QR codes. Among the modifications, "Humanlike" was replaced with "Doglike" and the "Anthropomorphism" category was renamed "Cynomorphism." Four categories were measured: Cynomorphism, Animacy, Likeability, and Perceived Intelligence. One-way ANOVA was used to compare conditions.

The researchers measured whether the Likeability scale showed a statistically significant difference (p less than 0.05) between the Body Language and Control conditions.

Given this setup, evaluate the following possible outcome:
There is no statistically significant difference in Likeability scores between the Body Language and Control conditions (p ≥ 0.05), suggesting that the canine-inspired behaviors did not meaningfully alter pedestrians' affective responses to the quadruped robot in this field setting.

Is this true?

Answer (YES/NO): YES